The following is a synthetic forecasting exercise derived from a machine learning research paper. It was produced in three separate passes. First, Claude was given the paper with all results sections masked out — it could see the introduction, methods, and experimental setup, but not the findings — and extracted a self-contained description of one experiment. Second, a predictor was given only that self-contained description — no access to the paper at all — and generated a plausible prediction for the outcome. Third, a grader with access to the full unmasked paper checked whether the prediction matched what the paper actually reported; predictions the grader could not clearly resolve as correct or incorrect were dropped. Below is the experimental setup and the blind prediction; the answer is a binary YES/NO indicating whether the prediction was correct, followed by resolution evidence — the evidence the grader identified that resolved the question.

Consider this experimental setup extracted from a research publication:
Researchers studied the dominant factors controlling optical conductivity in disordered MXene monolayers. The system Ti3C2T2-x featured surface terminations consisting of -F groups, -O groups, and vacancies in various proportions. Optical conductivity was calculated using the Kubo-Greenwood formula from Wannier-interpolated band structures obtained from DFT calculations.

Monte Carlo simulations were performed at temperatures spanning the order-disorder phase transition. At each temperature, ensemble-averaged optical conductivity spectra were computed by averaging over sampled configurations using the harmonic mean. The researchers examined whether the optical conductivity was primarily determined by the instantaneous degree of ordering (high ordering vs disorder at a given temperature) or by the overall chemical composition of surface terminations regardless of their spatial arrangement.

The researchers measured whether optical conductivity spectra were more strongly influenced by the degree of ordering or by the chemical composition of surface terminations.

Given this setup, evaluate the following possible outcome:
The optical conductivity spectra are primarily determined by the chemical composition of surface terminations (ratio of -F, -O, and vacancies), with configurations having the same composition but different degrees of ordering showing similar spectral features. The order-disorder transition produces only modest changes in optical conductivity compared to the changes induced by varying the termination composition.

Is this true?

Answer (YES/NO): YES